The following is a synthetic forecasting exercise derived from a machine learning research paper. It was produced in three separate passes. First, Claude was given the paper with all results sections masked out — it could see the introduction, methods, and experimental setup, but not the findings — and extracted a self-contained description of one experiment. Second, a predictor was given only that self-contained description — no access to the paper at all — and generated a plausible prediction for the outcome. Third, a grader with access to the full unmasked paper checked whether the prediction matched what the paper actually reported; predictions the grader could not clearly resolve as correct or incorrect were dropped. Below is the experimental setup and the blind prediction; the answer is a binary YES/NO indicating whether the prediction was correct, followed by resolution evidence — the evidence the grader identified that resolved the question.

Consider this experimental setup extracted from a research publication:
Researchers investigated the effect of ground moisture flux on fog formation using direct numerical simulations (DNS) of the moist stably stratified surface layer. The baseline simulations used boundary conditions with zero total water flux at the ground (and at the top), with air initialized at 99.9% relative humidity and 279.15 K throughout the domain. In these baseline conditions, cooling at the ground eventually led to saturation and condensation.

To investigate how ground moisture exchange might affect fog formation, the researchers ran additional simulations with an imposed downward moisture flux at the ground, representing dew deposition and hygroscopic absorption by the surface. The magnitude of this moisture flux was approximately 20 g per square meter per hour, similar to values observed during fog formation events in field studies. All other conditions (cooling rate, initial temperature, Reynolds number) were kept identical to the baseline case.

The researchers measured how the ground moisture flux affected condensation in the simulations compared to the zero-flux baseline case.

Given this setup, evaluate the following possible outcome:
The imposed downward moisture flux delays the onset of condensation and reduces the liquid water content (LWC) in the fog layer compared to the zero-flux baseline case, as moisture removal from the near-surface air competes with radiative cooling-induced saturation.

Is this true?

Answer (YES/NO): NO